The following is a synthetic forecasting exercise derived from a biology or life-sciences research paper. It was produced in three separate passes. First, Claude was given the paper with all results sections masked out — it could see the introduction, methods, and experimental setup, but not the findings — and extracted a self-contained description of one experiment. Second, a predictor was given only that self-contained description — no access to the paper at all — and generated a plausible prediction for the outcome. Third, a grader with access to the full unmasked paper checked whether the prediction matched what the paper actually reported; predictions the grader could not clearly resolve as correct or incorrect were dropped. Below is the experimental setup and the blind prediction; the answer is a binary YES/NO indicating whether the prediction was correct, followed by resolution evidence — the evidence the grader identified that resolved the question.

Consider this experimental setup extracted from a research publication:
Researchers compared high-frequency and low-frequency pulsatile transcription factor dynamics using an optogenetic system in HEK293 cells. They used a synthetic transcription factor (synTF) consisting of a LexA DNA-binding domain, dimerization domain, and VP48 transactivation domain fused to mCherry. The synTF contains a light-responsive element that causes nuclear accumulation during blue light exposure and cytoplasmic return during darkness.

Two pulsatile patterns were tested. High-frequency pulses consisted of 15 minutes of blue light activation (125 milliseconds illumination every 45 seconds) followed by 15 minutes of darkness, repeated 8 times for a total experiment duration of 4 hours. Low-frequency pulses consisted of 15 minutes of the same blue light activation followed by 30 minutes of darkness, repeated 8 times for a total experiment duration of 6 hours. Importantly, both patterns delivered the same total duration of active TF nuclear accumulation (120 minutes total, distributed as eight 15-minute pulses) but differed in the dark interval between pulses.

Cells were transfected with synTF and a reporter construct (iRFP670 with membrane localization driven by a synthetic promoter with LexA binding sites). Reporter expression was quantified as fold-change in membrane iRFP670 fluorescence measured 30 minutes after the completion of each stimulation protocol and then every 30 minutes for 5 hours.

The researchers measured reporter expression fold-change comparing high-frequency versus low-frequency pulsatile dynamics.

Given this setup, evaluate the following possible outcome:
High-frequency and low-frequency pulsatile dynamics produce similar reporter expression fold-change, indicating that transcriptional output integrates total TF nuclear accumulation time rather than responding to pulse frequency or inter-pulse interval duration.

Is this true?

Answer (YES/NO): YES